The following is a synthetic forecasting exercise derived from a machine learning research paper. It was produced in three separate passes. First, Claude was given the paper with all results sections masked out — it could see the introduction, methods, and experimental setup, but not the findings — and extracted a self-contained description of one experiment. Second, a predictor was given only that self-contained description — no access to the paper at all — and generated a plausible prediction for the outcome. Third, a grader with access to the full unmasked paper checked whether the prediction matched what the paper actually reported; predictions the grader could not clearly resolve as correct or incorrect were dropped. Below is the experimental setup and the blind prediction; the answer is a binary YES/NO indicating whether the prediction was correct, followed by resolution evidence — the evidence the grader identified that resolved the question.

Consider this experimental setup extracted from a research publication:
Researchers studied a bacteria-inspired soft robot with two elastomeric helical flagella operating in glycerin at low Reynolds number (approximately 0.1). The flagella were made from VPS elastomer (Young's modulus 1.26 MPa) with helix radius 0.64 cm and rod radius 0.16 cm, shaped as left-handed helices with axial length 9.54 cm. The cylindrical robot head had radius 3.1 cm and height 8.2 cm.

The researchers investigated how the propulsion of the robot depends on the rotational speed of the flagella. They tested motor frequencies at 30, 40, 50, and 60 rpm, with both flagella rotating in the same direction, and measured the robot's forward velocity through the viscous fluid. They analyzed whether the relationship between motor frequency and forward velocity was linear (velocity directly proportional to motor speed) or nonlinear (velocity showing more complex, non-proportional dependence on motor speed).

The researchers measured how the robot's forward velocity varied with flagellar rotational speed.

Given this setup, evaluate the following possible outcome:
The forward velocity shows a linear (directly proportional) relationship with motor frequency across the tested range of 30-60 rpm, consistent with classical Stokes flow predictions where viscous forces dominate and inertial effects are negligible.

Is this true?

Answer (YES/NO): NO